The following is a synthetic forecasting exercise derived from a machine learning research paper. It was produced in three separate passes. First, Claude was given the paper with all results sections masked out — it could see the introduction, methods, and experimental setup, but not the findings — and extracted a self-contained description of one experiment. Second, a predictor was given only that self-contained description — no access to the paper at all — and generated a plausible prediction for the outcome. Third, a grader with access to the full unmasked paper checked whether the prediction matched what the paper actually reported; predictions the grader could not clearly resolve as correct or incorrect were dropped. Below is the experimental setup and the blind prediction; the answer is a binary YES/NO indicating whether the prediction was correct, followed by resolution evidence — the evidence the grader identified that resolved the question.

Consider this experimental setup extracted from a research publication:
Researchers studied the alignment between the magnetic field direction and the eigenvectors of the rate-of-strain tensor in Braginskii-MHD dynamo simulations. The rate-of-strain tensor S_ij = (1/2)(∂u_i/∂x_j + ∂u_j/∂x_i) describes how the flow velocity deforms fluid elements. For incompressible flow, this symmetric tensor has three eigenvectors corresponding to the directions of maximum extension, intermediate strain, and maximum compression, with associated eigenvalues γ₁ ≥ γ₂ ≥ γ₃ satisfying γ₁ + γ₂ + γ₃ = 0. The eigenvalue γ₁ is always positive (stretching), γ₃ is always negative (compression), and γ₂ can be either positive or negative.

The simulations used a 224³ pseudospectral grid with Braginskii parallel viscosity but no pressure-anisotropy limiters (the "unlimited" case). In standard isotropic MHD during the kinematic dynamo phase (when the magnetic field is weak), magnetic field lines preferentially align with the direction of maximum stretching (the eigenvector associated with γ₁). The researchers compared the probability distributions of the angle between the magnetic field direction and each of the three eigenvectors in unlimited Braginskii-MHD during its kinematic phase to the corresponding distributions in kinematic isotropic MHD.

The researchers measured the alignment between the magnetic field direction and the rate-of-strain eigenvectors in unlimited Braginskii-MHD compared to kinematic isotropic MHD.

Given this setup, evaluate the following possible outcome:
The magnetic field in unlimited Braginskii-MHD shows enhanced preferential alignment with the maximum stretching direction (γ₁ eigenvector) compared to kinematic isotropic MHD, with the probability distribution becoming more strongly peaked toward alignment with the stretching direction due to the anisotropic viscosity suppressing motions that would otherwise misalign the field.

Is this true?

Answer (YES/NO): NO